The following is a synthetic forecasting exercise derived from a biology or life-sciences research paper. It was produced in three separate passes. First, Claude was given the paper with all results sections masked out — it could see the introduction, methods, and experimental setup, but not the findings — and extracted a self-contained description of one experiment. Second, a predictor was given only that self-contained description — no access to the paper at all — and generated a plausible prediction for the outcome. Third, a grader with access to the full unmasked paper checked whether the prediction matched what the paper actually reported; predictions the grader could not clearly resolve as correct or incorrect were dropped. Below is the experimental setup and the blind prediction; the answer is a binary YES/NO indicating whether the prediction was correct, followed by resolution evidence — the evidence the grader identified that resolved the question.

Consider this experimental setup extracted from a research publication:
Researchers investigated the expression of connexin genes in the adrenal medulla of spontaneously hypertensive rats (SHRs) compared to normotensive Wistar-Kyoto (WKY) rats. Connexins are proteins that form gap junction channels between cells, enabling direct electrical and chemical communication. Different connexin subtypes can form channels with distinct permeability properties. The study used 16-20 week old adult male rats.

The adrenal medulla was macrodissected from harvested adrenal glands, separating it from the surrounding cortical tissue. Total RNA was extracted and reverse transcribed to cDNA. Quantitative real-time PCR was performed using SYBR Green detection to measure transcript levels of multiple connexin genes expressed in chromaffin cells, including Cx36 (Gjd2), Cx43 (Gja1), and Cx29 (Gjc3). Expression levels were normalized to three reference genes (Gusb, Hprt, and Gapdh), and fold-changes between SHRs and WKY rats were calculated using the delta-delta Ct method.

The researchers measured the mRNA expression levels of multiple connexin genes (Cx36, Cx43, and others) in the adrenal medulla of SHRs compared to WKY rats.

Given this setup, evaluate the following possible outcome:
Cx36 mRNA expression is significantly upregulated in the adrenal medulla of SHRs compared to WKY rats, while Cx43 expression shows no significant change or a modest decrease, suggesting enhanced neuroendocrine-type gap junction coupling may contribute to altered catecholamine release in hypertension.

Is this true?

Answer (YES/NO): NO